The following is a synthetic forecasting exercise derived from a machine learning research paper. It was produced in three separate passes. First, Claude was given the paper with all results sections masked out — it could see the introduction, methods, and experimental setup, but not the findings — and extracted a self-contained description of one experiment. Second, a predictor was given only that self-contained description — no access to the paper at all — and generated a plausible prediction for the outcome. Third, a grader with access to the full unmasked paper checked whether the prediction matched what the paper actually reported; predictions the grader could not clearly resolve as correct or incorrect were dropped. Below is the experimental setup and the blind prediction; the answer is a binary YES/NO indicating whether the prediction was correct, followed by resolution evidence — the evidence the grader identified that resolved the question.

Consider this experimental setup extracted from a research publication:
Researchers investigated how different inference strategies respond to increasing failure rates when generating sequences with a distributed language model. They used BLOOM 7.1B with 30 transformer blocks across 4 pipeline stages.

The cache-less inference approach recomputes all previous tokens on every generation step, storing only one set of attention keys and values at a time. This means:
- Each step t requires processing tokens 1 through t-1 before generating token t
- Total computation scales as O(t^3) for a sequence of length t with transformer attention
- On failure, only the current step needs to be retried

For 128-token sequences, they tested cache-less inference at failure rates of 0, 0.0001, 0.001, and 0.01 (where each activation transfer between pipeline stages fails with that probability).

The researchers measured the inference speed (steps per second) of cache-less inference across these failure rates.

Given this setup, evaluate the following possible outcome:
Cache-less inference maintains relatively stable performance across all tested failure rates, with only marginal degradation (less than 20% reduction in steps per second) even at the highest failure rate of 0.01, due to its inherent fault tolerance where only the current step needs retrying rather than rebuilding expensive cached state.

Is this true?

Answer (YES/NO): YES